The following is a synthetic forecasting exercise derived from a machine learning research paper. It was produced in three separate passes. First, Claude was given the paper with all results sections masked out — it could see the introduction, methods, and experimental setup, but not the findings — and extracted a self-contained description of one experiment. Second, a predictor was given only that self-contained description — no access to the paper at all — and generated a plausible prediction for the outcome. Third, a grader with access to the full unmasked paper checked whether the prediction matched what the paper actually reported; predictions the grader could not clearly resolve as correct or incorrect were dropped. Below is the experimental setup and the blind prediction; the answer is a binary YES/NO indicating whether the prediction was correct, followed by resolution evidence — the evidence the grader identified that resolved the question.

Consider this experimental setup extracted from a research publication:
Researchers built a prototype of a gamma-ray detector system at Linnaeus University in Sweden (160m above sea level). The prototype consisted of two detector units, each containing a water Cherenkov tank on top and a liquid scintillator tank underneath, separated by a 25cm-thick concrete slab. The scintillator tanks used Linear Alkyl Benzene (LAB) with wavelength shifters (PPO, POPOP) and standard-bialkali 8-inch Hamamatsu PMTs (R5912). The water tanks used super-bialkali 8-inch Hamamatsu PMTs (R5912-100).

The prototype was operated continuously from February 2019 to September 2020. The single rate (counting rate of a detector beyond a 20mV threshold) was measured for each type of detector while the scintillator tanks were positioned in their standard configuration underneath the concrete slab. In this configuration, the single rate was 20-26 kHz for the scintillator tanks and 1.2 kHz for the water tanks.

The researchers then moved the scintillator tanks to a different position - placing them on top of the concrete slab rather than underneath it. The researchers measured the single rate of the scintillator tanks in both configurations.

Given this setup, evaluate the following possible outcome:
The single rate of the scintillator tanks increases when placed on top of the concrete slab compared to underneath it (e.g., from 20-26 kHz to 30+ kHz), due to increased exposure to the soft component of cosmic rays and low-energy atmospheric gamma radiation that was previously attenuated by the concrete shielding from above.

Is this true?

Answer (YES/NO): NO